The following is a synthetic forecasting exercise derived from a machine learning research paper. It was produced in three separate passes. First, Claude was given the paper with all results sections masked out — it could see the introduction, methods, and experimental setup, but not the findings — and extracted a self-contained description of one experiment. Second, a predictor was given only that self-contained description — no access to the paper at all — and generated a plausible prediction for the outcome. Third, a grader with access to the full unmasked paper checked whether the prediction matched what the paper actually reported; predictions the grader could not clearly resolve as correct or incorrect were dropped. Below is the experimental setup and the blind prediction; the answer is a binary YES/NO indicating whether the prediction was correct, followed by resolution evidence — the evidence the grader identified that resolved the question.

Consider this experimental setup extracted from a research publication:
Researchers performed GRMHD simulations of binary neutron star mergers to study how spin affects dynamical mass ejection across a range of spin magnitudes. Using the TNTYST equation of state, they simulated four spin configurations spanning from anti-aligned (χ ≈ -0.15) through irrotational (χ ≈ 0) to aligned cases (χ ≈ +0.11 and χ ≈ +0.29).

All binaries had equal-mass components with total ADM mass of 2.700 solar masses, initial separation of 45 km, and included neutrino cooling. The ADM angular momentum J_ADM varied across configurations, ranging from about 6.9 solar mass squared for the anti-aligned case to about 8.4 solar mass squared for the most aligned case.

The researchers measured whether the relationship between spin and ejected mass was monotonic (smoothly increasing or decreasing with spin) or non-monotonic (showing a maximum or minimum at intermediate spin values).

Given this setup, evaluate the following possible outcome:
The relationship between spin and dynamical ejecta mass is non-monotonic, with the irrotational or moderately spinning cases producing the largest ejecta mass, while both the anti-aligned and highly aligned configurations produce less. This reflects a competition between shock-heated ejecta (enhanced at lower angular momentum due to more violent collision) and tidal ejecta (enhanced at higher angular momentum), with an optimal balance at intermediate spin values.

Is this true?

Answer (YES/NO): NO